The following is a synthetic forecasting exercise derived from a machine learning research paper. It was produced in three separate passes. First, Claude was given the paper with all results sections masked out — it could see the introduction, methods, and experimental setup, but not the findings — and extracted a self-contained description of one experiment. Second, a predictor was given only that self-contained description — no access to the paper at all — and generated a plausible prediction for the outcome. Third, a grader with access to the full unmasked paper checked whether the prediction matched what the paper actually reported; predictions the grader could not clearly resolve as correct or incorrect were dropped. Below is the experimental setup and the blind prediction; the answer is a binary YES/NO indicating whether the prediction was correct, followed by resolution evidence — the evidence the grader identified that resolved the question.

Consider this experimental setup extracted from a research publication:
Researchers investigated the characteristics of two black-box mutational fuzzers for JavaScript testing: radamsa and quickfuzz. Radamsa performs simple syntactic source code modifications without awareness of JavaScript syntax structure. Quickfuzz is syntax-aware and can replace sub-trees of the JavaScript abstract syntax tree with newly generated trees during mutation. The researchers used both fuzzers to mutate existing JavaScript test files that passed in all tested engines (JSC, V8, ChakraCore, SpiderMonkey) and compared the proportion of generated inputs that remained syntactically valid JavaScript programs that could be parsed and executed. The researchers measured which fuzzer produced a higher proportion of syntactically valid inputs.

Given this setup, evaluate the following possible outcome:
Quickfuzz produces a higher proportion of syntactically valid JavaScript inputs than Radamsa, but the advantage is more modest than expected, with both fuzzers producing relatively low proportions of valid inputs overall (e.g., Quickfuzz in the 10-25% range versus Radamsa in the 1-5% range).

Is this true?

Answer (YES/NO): NO